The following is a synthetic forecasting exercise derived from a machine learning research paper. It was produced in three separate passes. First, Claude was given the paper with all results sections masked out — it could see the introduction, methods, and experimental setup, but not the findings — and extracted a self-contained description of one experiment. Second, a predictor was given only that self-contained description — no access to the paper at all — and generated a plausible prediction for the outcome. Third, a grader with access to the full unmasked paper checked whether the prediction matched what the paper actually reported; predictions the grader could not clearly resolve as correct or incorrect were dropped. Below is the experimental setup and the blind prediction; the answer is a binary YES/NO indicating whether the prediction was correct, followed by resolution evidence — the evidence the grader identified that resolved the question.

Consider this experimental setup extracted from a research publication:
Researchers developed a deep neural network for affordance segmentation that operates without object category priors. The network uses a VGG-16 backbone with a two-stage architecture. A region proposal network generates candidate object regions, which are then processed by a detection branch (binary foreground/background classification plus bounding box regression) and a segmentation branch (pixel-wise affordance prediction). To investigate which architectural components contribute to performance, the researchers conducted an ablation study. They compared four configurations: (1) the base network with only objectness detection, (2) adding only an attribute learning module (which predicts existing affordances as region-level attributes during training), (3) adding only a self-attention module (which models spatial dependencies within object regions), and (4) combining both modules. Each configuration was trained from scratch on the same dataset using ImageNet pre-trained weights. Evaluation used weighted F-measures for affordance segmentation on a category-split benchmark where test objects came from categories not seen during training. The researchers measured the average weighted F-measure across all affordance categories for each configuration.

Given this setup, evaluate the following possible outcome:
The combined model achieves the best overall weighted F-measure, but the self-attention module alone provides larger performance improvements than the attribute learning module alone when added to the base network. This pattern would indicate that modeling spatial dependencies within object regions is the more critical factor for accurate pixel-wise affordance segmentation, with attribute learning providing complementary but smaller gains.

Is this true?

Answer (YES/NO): YES